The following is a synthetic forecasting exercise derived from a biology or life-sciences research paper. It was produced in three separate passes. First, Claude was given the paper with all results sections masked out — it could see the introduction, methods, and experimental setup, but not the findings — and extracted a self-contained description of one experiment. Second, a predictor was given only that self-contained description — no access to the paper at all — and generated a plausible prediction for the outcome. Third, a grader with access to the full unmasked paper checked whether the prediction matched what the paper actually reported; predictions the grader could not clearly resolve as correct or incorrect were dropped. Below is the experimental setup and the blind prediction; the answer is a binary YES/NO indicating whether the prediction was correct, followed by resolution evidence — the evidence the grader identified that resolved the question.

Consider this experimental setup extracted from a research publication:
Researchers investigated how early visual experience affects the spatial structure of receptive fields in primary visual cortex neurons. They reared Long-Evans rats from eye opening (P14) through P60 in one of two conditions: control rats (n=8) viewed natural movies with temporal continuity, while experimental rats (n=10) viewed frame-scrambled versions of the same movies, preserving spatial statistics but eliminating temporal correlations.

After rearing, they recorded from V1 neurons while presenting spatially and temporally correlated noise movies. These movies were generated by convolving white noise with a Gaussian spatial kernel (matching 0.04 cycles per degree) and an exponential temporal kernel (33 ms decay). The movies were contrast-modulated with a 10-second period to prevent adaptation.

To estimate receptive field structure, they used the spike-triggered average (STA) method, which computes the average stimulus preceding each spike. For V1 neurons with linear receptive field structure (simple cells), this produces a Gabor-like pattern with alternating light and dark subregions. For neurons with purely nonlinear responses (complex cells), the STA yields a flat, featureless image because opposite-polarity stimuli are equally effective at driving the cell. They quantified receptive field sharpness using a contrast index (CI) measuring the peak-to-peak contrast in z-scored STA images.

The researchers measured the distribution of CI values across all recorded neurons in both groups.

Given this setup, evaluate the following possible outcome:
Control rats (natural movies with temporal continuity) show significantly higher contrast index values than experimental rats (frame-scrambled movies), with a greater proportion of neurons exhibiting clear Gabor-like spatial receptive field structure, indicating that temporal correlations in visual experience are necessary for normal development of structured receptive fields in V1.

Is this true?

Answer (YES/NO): NO